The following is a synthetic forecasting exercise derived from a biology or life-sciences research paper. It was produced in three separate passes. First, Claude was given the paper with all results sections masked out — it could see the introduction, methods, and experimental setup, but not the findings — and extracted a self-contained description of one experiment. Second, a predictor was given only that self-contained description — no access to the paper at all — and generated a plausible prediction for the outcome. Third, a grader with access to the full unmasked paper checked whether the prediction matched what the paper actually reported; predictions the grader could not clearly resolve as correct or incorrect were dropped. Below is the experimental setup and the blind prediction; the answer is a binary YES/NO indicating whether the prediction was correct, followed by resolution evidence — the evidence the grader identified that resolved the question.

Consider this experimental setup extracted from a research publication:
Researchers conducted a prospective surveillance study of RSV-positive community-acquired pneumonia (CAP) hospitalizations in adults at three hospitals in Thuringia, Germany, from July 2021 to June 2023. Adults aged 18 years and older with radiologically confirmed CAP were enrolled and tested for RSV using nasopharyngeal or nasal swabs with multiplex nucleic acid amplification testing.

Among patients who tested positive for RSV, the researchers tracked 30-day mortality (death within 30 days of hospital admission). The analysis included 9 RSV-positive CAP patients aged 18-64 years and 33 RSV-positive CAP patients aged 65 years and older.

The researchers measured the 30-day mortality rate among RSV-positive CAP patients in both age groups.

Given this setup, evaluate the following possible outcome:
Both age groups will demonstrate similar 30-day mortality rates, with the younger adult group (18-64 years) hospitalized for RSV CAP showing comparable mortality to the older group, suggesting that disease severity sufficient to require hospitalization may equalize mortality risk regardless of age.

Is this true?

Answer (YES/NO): NO